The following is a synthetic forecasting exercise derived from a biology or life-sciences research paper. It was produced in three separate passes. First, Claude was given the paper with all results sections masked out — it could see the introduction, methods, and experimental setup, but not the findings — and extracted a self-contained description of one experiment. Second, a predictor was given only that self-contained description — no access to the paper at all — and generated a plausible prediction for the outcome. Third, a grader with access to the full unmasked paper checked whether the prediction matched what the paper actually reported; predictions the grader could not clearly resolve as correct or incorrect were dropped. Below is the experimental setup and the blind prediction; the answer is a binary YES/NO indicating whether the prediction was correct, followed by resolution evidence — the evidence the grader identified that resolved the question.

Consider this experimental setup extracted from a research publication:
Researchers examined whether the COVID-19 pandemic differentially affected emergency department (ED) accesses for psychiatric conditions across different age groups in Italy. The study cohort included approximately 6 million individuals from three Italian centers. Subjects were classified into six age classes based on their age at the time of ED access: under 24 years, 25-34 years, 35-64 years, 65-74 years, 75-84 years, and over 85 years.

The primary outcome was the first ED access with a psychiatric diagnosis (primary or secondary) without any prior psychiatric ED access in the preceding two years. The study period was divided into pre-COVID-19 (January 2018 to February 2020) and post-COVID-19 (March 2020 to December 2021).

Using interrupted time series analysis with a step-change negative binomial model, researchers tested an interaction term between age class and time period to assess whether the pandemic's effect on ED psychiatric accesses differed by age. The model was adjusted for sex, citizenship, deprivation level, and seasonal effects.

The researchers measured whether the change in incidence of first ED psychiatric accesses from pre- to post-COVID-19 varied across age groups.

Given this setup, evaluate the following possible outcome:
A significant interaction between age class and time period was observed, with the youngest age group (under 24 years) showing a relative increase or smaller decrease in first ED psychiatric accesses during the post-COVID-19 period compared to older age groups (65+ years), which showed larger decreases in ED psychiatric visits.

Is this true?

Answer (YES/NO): NO